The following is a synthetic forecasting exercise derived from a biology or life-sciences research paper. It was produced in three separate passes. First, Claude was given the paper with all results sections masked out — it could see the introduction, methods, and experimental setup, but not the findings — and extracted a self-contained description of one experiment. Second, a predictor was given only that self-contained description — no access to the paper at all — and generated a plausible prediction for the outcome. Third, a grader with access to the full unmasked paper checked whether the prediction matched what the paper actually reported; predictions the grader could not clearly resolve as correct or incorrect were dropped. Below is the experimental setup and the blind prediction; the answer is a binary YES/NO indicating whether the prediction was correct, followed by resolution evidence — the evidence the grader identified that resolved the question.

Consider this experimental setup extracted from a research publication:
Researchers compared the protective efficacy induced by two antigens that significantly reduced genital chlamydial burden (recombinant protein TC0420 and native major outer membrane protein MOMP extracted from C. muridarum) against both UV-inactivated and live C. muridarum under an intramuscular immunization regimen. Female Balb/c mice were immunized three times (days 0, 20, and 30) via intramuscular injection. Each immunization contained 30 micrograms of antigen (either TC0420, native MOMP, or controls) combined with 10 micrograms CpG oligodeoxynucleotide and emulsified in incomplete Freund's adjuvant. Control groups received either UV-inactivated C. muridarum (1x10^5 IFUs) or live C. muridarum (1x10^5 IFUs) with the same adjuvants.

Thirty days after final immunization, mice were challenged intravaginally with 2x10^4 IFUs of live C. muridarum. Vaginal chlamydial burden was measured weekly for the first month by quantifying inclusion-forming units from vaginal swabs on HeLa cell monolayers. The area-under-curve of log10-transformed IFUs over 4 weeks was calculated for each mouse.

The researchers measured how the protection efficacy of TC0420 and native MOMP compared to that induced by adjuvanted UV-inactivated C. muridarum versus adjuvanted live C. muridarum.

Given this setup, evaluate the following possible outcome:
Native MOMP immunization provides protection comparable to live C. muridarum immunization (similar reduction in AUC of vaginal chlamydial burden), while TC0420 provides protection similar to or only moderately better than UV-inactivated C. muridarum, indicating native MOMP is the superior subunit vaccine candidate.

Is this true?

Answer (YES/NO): NO